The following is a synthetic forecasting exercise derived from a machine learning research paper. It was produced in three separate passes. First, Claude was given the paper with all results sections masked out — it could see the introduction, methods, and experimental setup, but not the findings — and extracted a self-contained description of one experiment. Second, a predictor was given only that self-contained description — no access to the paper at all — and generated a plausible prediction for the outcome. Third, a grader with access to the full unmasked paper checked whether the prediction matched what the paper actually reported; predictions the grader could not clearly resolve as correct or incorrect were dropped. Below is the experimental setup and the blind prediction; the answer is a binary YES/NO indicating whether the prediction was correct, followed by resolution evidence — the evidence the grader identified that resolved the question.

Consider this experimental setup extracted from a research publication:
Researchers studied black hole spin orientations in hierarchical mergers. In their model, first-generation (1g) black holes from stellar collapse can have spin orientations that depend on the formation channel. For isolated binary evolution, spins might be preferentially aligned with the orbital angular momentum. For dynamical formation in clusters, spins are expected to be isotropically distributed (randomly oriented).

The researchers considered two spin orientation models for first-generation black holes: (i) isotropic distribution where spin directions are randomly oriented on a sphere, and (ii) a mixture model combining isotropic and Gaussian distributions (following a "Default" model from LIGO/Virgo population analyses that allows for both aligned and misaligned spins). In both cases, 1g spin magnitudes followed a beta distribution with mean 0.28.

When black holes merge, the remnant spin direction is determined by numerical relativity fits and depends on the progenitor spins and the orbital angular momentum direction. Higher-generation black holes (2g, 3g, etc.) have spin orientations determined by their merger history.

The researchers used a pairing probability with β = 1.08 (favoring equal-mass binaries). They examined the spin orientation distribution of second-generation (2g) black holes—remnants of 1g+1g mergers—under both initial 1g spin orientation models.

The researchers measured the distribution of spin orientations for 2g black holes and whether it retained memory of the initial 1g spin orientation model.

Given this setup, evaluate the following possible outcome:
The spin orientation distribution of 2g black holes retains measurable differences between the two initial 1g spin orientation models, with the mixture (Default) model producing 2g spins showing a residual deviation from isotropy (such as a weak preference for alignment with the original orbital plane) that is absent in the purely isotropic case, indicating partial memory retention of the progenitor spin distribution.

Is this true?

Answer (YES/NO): NO